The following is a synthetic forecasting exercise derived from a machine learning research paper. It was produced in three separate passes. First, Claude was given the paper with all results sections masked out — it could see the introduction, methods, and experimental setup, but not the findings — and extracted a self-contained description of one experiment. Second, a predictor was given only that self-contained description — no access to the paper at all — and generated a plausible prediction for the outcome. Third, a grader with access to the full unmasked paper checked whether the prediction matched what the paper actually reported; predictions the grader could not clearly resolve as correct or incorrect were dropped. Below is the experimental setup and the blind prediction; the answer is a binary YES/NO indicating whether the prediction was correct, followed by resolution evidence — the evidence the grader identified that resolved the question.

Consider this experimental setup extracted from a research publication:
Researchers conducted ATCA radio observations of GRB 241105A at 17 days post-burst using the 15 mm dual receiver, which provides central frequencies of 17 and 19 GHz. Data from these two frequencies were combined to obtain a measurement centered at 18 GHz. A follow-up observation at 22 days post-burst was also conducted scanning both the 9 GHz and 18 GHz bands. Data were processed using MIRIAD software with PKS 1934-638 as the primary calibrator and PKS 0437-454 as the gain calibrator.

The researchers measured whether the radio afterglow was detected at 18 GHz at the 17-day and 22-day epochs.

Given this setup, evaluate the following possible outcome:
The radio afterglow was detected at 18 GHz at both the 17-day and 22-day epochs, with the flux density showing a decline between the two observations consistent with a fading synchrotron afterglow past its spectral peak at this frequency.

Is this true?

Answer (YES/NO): NO